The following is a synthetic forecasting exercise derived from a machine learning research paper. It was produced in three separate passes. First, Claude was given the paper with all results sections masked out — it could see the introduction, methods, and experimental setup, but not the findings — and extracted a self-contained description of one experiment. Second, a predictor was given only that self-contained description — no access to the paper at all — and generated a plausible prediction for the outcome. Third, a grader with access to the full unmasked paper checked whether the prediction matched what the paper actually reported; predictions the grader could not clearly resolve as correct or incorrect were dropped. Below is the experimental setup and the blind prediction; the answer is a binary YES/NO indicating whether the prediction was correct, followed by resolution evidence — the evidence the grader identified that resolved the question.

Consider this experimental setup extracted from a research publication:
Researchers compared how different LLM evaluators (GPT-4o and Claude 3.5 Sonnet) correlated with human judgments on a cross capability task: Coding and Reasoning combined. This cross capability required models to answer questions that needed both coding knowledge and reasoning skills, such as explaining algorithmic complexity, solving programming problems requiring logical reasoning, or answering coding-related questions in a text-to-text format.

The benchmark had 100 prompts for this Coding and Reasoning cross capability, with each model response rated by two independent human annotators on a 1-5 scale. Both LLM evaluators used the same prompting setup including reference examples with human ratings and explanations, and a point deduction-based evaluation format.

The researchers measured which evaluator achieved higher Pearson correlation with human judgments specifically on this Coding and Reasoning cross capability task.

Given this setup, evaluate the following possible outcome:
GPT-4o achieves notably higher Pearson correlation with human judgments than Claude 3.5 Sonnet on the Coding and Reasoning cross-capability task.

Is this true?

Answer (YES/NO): YES